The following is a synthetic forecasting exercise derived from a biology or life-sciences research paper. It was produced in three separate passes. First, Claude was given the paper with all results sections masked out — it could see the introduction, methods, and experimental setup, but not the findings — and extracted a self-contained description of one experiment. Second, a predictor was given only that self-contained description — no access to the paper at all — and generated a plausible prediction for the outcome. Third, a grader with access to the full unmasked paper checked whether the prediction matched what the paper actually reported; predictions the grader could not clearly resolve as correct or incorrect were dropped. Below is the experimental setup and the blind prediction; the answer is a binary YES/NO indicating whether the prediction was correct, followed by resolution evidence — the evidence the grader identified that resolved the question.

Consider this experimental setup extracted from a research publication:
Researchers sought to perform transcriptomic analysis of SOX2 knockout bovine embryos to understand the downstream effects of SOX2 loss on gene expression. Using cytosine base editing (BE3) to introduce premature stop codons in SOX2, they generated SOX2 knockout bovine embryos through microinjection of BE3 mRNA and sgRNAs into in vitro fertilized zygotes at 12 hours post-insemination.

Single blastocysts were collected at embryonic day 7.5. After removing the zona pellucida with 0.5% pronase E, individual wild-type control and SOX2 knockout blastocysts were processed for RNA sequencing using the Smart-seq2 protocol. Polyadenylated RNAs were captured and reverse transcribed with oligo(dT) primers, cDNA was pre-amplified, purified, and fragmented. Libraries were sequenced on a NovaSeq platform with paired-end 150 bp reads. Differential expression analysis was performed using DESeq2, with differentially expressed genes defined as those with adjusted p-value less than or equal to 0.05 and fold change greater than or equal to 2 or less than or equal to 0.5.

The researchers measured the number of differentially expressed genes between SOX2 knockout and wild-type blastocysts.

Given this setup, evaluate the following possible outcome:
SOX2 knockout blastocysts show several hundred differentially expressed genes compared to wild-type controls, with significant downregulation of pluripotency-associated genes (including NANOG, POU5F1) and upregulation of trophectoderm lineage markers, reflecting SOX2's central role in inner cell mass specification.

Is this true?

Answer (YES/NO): NO